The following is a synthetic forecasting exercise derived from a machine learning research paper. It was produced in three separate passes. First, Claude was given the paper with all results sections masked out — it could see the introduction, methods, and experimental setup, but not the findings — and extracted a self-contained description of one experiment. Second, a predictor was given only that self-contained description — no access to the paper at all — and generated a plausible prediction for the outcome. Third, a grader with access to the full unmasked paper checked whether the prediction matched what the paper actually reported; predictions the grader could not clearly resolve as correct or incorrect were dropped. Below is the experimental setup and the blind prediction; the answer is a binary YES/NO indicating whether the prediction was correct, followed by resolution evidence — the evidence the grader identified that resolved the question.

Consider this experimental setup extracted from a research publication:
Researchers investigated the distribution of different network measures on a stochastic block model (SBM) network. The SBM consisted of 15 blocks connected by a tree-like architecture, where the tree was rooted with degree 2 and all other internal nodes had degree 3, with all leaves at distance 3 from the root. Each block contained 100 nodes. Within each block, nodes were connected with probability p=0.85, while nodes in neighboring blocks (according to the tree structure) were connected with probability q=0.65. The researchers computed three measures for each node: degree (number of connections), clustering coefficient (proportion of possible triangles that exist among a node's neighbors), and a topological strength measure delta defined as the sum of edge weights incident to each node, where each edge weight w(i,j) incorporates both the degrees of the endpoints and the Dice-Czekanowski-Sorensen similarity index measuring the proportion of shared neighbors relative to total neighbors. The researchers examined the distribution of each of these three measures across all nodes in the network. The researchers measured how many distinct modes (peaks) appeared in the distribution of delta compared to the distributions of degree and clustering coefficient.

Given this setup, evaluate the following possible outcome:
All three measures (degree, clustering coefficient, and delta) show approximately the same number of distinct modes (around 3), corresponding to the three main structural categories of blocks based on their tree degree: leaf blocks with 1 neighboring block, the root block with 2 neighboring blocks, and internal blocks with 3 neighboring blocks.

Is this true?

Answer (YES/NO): NO